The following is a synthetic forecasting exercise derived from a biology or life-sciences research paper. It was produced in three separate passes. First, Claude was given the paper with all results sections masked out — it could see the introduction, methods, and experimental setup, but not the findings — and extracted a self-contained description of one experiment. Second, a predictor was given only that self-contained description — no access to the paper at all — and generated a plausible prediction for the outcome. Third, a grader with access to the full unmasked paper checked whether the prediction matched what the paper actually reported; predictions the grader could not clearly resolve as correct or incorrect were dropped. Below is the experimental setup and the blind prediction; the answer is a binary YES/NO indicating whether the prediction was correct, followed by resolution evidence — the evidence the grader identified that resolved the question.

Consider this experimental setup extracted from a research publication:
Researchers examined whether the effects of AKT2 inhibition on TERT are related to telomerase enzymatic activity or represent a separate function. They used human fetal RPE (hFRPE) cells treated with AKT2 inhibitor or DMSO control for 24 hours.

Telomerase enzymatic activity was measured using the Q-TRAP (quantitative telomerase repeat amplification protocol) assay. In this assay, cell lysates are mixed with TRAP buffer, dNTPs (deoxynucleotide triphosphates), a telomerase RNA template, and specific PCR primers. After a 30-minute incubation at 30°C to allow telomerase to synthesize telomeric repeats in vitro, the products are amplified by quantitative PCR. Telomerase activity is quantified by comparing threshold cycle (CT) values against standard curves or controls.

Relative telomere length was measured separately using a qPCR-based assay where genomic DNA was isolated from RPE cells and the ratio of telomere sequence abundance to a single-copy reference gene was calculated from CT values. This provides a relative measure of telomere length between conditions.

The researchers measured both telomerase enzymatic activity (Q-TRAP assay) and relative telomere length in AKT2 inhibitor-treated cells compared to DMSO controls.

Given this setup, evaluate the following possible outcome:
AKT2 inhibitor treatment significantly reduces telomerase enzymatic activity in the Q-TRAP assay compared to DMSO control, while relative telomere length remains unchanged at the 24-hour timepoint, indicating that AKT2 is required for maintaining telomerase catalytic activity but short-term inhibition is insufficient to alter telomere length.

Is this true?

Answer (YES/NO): NO